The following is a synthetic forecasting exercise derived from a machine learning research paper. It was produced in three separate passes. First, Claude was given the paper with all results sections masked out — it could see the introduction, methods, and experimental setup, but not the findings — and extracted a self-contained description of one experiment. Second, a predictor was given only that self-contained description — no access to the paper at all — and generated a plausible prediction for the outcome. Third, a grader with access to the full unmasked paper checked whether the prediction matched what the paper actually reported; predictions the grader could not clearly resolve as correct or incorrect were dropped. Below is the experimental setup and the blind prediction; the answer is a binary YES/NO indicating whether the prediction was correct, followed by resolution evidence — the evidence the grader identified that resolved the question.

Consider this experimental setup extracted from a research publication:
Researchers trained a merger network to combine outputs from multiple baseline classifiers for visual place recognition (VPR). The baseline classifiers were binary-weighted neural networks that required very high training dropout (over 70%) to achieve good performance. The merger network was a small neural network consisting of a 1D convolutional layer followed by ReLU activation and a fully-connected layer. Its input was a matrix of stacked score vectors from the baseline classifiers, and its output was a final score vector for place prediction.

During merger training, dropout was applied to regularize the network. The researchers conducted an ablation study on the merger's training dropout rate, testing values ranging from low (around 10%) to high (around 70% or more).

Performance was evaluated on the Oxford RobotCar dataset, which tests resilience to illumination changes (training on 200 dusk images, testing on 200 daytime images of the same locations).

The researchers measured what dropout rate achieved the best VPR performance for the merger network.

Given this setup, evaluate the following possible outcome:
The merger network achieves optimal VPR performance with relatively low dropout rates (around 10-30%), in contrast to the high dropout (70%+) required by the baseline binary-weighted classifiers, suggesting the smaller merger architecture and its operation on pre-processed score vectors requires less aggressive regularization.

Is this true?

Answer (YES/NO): YES